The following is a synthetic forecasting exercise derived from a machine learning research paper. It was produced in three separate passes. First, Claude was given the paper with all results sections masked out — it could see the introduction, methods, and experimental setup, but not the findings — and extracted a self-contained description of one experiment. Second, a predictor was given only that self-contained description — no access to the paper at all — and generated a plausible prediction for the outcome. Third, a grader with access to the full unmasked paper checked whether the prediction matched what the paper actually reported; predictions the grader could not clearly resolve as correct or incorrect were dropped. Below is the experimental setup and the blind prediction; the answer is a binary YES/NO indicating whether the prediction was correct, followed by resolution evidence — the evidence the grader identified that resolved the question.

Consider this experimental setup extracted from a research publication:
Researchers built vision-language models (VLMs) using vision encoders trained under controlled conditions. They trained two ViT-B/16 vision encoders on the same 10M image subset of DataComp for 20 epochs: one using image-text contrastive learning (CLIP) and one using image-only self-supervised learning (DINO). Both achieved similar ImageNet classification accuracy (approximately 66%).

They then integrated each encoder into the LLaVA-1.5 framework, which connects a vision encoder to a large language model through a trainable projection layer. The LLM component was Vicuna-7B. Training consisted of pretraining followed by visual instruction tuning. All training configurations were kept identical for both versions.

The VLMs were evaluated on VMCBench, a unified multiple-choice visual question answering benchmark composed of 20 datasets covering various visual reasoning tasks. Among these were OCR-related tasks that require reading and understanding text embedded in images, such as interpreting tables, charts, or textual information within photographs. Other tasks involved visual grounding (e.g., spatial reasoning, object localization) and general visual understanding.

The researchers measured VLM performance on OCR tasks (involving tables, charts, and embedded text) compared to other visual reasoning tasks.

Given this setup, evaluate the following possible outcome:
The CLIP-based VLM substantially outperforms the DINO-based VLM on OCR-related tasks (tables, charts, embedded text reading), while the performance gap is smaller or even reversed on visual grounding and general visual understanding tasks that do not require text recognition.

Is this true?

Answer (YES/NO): YES